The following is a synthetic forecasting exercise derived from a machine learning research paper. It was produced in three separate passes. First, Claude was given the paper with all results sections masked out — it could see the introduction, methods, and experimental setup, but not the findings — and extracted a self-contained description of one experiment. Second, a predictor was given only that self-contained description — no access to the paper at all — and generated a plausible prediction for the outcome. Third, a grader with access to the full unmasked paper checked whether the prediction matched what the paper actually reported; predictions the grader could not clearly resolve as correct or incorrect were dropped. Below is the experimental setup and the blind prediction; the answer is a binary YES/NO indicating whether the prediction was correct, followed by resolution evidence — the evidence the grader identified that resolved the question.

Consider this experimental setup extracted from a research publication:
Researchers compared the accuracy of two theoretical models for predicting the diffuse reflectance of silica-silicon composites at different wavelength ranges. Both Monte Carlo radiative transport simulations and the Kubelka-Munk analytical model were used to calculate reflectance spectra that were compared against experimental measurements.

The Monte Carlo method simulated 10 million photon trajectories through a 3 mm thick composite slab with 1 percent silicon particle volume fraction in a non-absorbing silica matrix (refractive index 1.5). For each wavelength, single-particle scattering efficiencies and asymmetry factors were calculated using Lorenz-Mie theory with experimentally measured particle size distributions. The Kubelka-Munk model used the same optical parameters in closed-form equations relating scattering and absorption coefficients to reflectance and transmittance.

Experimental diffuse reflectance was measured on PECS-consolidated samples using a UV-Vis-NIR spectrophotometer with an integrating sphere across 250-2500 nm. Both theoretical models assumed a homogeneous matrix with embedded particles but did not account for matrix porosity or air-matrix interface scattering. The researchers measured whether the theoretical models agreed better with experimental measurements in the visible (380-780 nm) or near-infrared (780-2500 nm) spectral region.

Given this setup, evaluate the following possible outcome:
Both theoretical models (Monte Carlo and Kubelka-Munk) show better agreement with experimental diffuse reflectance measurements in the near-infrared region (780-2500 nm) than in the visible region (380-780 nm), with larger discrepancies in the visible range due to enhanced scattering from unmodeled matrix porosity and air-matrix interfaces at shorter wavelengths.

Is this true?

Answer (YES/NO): YES